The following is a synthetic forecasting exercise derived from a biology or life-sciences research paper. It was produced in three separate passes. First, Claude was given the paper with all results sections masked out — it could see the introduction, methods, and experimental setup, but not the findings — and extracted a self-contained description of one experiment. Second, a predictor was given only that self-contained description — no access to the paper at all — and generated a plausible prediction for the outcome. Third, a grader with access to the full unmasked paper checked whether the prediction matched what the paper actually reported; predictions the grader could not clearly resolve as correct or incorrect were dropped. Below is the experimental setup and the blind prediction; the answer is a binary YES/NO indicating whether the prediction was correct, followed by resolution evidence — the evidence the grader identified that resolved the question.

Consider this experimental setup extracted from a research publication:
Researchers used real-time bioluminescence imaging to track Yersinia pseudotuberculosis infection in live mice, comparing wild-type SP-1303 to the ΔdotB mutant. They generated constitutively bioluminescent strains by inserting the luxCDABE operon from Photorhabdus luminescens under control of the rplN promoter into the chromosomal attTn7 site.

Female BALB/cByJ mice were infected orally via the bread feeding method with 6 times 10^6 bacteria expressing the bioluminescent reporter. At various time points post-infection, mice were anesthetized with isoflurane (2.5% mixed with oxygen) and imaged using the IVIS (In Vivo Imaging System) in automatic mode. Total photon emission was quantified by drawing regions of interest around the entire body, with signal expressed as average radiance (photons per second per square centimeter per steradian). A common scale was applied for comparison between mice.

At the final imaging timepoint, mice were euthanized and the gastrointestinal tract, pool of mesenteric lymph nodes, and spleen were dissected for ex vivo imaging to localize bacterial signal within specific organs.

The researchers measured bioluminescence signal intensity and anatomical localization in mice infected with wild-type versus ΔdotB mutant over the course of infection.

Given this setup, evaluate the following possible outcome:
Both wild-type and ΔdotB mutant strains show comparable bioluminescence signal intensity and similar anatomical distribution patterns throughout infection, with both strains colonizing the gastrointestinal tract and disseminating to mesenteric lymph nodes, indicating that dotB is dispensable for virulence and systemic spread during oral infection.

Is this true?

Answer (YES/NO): NO